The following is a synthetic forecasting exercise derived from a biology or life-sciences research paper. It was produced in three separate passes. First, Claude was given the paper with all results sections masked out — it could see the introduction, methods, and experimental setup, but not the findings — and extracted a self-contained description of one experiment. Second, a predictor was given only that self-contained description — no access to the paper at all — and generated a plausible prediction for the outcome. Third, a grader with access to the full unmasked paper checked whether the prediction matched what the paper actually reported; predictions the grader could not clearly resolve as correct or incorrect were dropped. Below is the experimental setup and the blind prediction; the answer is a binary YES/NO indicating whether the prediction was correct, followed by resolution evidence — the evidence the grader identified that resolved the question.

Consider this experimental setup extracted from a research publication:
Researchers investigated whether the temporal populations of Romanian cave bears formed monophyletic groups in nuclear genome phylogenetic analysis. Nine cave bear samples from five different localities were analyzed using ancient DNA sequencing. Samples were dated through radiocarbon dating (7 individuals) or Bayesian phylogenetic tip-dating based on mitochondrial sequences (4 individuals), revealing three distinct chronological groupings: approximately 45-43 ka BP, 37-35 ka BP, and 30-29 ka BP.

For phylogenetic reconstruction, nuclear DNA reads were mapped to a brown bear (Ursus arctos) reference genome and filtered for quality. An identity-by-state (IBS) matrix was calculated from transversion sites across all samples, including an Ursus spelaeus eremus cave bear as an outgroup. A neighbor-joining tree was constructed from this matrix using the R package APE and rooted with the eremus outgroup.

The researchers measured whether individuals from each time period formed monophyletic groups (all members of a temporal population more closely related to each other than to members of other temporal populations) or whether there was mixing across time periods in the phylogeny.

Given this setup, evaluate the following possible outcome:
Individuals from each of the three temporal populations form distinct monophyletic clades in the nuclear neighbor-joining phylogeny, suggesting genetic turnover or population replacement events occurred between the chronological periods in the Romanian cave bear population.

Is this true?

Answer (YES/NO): YES